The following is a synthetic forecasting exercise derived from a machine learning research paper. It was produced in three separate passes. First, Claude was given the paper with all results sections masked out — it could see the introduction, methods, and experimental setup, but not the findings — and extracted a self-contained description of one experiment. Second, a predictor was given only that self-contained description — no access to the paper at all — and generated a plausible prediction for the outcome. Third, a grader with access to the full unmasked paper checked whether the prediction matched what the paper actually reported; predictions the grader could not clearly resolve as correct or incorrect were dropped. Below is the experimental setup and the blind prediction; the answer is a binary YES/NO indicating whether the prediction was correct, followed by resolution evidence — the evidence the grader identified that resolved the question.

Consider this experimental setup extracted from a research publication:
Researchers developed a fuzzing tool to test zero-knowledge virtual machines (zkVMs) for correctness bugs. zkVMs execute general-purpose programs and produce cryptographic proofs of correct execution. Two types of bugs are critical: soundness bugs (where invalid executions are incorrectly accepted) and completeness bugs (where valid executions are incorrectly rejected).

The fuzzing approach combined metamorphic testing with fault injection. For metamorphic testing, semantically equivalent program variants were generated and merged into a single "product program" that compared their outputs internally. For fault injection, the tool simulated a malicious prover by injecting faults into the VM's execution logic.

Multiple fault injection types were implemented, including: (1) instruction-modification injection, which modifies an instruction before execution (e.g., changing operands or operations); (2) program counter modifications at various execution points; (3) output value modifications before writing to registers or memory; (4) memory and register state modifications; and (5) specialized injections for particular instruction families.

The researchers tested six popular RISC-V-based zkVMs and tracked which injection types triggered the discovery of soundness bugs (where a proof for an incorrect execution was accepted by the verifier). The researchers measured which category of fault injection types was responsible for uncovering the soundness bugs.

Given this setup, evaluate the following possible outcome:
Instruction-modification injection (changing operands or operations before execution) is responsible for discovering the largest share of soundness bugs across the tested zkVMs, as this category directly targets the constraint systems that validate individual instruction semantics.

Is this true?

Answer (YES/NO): YES